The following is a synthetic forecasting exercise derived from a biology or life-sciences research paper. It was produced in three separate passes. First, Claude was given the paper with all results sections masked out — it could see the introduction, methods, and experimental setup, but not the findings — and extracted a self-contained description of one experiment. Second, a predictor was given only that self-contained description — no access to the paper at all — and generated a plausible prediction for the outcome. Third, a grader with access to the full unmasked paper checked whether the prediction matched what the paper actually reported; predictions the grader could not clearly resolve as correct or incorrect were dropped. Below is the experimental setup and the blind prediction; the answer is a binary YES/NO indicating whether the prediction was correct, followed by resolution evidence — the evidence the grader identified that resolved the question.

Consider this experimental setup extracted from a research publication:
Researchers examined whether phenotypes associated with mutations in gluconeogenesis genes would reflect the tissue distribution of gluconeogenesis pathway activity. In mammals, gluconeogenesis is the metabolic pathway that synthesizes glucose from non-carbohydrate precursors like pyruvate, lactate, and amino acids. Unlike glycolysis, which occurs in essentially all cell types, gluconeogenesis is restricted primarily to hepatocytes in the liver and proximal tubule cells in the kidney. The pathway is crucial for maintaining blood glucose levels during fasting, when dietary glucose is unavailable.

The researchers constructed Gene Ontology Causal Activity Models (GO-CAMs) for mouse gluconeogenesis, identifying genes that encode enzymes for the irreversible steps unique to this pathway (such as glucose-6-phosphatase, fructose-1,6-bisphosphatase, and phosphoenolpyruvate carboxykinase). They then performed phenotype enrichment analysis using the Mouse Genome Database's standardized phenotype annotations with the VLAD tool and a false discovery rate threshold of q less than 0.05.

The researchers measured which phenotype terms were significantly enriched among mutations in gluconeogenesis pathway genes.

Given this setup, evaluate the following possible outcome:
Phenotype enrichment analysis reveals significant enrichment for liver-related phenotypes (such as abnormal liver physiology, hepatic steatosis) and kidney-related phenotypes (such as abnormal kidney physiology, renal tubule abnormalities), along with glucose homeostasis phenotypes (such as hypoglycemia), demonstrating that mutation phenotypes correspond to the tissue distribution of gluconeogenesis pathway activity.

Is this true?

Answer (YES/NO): YES